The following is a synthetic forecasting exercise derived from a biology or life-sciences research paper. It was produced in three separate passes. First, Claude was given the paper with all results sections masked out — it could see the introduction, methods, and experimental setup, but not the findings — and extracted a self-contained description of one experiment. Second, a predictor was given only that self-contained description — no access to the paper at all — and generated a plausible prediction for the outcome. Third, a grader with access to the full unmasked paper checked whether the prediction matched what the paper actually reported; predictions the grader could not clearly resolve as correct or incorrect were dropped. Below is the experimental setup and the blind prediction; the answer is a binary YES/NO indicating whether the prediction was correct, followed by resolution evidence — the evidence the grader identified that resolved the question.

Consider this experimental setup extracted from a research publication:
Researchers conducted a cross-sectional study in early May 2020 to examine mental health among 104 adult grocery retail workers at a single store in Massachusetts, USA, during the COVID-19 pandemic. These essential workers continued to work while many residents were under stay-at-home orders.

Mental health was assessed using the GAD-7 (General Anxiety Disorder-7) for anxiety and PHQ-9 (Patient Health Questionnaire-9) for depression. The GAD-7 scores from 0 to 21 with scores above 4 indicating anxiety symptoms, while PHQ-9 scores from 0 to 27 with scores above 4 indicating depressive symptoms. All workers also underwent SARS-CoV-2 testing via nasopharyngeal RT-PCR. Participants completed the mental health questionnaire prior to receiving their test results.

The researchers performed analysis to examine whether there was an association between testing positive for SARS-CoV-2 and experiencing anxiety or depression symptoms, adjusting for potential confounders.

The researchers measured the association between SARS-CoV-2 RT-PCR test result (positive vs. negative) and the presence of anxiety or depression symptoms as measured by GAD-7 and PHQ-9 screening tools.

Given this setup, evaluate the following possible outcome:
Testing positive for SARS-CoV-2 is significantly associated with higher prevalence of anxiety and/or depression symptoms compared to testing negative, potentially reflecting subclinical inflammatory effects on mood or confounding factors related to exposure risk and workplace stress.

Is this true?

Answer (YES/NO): NO